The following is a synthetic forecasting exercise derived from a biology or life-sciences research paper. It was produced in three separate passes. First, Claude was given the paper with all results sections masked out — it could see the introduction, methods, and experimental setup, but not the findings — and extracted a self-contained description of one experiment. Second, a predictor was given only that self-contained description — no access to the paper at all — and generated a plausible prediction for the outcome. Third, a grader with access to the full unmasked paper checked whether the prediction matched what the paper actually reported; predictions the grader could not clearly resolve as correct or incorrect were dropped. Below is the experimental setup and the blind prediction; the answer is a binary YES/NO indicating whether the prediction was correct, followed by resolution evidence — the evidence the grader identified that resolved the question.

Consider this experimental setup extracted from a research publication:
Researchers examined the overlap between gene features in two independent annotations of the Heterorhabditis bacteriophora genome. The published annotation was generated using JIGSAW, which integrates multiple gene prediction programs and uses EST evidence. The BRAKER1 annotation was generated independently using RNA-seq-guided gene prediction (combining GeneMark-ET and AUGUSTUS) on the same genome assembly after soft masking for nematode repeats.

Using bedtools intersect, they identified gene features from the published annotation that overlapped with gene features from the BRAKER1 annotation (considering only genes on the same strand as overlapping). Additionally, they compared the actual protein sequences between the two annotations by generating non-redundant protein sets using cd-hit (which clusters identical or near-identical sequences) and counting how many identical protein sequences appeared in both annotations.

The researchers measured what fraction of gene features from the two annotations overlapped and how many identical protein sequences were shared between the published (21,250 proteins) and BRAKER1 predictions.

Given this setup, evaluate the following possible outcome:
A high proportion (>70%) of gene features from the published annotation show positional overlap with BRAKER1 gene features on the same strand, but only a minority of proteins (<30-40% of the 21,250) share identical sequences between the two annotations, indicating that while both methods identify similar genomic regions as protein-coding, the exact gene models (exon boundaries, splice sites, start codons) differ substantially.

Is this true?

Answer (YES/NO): YES